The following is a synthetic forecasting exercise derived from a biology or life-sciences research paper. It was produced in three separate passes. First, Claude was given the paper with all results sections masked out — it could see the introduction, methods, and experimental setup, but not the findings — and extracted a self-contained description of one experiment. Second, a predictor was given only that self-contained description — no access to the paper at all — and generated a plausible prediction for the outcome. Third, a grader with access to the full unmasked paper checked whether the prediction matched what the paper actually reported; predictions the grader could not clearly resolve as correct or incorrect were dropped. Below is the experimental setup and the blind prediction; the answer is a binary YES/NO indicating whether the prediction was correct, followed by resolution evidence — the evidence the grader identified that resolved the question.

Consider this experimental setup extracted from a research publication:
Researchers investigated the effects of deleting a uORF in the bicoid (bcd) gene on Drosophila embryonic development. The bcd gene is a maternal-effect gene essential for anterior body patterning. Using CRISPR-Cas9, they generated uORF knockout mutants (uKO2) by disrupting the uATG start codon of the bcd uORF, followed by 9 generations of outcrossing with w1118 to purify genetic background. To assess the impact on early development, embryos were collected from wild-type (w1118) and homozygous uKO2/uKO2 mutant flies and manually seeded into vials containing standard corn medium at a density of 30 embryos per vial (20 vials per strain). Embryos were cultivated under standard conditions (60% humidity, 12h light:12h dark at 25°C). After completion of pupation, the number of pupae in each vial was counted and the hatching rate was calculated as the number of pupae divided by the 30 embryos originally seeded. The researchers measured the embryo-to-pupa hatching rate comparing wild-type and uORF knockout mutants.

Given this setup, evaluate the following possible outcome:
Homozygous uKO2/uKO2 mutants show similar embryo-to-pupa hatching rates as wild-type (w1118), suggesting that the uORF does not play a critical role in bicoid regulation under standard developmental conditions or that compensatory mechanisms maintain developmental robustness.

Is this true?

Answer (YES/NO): NO